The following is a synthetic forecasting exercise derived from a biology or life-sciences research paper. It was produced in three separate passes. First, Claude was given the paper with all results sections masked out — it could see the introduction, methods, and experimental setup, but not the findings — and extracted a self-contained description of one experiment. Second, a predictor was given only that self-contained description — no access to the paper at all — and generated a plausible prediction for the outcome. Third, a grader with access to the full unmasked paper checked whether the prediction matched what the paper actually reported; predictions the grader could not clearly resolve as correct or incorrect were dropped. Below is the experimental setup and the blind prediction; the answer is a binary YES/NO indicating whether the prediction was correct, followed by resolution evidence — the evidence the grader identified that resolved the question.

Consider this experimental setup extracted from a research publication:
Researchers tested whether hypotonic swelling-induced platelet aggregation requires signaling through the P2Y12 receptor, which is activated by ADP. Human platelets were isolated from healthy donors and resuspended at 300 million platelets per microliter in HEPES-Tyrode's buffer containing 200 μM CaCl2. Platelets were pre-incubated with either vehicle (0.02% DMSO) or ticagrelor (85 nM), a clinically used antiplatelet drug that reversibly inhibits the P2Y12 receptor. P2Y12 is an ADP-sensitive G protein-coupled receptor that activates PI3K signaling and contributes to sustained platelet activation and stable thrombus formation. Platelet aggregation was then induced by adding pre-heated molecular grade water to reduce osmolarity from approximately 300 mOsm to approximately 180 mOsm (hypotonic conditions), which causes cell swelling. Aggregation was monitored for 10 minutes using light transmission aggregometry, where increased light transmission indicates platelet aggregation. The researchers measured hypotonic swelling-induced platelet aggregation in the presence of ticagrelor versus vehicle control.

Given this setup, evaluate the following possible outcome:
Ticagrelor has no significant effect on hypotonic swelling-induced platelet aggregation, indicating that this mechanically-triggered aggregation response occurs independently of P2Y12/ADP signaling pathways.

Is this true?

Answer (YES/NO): NO